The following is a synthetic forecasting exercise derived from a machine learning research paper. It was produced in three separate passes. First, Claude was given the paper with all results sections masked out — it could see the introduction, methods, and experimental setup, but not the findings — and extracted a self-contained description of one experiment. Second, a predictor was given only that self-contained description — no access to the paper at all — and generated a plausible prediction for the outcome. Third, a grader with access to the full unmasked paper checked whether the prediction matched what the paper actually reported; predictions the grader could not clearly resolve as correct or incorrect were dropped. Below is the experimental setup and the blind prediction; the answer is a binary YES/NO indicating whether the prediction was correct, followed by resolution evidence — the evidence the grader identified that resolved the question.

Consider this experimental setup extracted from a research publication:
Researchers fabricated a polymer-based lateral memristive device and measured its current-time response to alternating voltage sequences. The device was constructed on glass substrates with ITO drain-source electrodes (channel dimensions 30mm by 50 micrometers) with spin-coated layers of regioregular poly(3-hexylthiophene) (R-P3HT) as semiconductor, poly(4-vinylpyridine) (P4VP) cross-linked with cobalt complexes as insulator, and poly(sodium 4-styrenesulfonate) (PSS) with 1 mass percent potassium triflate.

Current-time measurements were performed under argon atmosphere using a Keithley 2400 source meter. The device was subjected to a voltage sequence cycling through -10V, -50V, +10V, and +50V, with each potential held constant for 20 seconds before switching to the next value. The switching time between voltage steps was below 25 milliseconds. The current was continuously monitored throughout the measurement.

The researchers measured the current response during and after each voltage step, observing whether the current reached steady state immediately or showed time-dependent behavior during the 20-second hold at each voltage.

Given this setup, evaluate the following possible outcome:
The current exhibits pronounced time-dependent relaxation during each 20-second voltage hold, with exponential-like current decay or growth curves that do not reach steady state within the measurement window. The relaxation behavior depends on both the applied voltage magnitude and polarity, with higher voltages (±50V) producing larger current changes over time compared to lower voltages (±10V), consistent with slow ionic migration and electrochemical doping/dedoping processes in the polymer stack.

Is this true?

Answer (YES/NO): NO